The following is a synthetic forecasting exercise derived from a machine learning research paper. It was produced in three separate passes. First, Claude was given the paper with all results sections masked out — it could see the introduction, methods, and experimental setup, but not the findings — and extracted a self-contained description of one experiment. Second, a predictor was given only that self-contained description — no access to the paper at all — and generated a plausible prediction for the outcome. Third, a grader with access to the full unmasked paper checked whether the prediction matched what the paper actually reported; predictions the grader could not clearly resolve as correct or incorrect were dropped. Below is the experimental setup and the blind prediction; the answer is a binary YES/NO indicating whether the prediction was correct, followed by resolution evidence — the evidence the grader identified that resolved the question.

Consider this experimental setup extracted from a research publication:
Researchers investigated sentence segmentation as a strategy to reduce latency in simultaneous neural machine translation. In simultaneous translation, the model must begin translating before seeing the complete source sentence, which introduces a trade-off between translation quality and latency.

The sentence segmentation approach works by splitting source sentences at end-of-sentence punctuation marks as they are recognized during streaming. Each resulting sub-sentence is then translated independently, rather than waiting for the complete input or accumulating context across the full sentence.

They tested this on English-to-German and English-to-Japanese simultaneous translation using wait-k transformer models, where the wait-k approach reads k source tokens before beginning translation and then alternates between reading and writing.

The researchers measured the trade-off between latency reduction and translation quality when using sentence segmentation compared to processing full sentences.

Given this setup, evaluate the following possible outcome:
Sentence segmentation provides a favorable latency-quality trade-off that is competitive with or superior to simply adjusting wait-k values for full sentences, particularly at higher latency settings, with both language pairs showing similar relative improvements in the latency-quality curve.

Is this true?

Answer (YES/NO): NO